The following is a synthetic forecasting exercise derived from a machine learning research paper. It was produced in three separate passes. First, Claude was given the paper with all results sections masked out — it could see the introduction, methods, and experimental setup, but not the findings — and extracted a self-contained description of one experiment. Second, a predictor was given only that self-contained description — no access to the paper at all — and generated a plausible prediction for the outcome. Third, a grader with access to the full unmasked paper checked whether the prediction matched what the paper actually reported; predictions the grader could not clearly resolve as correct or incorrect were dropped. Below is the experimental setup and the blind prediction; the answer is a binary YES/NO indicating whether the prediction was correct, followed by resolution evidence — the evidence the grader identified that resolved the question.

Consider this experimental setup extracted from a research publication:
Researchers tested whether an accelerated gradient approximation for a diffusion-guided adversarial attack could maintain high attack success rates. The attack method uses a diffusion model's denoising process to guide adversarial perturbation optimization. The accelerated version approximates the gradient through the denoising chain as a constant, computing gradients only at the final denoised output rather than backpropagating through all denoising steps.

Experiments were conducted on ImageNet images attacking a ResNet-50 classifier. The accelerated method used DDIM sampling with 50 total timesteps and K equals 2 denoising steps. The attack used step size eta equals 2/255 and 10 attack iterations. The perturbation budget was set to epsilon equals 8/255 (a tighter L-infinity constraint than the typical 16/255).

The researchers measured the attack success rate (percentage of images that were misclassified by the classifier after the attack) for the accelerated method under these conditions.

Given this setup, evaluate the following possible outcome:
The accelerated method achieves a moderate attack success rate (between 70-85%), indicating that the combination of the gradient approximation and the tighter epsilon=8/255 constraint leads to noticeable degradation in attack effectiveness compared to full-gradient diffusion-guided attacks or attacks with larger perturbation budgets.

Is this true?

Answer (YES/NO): NO